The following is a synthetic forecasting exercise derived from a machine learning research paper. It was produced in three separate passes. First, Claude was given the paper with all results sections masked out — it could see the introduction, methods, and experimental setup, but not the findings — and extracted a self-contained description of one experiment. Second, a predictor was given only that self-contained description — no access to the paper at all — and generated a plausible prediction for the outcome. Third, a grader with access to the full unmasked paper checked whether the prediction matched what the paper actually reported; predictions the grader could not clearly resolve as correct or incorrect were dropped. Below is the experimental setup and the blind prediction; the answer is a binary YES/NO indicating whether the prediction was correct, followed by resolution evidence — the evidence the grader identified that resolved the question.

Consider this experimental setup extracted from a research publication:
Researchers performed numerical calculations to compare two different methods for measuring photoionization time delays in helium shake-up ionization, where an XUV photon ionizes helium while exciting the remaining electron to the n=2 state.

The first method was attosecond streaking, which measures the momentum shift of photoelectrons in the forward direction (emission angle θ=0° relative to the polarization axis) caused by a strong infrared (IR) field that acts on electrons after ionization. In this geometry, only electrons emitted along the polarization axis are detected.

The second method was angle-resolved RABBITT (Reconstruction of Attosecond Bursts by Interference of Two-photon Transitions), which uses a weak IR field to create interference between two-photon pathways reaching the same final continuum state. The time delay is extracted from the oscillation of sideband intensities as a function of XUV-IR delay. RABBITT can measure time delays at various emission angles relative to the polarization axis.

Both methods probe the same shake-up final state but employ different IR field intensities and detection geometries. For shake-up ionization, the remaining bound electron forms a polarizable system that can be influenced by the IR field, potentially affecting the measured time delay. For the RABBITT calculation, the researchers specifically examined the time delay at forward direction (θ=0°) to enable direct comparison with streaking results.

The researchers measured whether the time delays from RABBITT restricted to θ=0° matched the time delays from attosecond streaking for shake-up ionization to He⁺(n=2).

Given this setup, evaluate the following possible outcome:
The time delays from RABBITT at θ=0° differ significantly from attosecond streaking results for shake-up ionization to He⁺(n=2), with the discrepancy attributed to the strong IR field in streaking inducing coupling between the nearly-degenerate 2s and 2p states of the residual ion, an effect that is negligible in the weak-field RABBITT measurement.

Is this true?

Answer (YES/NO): NO